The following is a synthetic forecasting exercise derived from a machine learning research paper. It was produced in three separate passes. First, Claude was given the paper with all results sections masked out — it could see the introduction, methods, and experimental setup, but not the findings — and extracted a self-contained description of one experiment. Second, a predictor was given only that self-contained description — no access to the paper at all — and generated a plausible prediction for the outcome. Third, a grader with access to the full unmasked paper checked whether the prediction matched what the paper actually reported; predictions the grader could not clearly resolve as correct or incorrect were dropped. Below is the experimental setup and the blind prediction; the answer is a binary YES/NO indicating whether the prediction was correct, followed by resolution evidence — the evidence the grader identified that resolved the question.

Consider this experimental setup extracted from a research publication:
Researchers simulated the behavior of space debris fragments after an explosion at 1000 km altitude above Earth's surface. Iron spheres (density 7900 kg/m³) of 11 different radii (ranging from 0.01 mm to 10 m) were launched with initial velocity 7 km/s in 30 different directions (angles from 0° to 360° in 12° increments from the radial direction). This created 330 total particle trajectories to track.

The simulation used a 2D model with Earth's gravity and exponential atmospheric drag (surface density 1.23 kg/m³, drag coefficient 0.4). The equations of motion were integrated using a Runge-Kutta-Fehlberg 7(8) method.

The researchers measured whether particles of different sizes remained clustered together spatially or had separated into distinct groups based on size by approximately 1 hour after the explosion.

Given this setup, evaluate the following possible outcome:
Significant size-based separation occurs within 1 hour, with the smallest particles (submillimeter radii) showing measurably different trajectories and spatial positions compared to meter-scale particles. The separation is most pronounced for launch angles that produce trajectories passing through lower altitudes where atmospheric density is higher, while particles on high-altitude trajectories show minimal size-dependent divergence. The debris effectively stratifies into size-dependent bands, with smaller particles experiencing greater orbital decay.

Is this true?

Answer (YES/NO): NO